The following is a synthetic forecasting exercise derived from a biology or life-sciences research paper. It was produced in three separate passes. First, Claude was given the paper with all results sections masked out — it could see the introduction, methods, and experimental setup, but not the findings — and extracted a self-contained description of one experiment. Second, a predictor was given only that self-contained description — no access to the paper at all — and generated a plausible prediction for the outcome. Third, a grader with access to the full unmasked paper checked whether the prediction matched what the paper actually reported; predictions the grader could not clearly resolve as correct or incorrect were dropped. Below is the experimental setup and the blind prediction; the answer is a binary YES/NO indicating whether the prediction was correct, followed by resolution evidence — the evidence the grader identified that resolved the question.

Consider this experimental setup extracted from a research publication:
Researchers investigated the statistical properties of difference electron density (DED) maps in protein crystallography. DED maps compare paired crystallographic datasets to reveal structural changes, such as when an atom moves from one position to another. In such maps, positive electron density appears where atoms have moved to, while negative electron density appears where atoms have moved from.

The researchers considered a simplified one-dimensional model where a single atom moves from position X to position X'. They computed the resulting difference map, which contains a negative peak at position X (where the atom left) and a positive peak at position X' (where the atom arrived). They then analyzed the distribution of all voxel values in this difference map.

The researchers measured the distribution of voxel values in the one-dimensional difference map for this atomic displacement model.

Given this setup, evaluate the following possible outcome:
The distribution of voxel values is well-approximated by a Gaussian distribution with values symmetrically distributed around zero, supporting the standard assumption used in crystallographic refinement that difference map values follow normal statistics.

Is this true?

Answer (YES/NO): NO